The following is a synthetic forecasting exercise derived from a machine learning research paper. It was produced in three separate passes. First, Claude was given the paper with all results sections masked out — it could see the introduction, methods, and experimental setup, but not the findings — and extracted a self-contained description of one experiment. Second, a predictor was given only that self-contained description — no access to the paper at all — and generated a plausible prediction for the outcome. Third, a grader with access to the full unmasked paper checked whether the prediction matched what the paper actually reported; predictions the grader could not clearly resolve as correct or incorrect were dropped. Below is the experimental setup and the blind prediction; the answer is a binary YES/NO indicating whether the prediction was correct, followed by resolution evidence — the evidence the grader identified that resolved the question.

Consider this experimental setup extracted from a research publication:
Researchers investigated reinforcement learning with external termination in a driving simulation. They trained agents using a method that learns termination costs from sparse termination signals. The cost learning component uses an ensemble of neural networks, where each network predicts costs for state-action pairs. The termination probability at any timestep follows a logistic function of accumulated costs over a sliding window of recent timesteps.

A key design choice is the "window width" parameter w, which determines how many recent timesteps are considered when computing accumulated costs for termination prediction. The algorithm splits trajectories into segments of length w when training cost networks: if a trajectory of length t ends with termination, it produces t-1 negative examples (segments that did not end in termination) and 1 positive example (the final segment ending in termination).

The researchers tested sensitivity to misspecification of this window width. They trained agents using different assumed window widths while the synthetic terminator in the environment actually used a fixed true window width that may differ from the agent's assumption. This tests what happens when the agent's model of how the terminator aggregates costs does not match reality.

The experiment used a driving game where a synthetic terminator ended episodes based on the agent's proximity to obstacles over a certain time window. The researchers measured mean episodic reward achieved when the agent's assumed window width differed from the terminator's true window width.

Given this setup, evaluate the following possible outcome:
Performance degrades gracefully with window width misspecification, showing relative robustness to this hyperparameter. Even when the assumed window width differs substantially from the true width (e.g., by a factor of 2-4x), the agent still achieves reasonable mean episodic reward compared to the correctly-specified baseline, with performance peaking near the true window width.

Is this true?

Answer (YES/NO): NO